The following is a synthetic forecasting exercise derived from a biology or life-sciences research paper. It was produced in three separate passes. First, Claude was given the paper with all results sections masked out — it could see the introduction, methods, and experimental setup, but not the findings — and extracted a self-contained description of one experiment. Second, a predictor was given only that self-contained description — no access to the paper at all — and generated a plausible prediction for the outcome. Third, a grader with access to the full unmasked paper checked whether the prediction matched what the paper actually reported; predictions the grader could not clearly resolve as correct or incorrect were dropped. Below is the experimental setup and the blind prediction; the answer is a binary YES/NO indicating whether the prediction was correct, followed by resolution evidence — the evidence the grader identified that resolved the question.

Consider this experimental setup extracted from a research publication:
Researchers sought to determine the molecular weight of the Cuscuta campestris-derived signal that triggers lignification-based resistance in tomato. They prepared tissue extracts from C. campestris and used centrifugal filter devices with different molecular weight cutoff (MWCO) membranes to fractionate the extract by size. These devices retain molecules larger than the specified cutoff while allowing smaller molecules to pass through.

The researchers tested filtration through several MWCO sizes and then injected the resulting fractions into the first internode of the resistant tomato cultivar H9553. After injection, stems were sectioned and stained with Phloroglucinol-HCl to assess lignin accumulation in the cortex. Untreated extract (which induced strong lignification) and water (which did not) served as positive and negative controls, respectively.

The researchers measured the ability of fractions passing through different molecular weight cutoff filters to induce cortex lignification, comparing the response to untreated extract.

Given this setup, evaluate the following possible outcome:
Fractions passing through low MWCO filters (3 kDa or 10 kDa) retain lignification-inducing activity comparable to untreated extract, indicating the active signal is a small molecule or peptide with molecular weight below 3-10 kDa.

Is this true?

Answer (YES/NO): NO